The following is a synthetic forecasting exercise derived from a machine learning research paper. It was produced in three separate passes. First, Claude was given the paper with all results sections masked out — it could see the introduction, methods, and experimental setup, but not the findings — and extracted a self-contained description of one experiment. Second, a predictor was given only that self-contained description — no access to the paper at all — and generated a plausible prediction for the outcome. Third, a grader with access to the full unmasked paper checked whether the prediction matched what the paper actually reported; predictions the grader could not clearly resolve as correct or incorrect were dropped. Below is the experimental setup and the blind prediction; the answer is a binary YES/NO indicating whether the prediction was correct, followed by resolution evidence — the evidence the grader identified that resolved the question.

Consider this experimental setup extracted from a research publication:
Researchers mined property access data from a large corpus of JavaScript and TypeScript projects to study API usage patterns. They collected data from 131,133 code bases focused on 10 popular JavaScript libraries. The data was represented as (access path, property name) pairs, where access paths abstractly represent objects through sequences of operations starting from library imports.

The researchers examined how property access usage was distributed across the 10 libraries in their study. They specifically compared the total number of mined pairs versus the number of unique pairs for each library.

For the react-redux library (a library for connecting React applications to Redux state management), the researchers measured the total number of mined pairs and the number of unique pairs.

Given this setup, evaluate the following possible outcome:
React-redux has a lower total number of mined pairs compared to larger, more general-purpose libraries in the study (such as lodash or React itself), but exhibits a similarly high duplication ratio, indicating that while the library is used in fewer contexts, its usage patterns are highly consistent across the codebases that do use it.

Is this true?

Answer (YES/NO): NO